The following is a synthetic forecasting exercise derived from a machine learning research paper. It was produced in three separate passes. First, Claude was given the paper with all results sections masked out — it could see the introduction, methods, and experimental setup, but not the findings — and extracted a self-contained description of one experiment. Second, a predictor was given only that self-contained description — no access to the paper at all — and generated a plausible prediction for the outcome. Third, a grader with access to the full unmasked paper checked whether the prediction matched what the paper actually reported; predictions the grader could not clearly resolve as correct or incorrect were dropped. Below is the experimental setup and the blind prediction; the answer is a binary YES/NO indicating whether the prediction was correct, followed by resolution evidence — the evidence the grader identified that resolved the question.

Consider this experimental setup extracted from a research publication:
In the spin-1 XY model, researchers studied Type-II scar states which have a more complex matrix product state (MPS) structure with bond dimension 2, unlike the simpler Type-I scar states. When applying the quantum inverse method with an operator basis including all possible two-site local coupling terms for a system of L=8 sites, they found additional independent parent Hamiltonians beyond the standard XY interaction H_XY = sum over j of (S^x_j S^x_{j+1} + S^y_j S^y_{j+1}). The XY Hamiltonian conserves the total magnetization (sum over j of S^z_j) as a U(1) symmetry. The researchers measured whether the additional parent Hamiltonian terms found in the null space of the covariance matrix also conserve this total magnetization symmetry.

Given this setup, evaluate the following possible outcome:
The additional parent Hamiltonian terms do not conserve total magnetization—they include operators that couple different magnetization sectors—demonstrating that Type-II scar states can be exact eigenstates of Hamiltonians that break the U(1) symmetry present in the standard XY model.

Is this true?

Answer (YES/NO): NO